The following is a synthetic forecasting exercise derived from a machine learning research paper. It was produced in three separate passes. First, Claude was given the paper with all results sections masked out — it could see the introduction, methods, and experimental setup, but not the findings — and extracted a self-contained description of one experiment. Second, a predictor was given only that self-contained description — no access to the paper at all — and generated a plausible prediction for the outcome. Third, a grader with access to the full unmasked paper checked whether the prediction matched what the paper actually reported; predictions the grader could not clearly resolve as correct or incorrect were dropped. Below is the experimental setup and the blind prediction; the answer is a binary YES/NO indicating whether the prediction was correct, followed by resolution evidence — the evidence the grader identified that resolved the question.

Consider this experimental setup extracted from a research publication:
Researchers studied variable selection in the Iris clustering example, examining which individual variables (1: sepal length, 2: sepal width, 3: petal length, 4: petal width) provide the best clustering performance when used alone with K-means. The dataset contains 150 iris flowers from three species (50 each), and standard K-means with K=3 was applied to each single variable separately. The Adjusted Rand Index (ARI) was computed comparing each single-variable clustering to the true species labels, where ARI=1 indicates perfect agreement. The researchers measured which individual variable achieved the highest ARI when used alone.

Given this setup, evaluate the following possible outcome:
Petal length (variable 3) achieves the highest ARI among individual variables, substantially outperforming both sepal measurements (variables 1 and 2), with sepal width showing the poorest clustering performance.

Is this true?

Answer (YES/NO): NO